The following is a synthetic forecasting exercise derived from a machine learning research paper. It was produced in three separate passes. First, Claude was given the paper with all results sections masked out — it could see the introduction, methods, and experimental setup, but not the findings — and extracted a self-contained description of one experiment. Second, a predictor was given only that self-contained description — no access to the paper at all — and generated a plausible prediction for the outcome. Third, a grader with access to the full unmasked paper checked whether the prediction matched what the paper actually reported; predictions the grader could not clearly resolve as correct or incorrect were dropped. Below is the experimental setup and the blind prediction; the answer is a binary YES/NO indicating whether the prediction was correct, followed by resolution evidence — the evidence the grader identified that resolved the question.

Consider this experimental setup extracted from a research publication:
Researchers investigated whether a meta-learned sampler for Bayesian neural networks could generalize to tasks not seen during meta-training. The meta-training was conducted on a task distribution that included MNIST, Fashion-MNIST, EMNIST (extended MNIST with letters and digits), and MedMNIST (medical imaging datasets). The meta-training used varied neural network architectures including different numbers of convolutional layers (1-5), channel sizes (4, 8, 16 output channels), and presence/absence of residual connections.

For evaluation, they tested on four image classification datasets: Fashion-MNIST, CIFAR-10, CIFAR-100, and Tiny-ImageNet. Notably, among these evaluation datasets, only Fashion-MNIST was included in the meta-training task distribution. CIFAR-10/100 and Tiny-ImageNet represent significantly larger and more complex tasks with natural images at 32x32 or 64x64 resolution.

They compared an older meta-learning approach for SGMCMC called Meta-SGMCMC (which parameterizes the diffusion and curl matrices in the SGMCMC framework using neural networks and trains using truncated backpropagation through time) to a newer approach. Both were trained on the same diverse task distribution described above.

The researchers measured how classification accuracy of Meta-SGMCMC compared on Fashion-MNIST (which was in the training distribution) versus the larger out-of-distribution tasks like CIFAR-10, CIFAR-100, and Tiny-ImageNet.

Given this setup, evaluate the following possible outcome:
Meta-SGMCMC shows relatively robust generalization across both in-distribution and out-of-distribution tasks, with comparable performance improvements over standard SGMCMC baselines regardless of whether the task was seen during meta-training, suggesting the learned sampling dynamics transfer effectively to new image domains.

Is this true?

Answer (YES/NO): NO